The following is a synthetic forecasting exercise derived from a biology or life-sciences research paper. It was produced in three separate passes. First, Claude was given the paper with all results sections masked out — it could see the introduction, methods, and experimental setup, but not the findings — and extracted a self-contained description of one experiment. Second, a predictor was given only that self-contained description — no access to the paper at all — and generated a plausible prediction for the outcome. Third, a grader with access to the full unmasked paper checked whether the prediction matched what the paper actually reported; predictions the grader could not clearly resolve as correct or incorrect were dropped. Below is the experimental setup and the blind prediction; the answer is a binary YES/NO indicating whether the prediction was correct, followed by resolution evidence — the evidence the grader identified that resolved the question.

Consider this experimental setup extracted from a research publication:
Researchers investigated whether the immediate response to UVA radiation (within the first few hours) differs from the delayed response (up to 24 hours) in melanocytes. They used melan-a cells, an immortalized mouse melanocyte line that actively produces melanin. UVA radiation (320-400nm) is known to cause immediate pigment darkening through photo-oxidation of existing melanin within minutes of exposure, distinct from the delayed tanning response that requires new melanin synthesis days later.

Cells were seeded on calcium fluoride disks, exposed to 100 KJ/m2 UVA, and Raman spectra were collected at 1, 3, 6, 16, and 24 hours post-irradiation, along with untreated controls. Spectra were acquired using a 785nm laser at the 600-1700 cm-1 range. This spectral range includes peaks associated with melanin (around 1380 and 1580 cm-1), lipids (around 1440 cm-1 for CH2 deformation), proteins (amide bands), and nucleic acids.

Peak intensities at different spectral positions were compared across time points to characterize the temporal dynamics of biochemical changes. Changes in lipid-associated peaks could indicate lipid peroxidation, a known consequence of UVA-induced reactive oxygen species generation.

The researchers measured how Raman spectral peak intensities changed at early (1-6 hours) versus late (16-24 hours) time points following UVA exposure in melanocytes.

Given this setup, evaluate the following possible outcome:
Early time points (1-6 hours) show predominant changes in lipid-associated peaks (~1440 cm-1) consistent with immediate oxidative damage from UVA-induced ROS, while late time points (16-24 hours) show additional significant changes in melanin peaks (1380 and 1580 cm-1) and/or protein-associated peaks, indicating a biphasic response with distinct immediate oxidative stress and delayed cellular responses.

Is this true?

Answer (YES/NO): NO